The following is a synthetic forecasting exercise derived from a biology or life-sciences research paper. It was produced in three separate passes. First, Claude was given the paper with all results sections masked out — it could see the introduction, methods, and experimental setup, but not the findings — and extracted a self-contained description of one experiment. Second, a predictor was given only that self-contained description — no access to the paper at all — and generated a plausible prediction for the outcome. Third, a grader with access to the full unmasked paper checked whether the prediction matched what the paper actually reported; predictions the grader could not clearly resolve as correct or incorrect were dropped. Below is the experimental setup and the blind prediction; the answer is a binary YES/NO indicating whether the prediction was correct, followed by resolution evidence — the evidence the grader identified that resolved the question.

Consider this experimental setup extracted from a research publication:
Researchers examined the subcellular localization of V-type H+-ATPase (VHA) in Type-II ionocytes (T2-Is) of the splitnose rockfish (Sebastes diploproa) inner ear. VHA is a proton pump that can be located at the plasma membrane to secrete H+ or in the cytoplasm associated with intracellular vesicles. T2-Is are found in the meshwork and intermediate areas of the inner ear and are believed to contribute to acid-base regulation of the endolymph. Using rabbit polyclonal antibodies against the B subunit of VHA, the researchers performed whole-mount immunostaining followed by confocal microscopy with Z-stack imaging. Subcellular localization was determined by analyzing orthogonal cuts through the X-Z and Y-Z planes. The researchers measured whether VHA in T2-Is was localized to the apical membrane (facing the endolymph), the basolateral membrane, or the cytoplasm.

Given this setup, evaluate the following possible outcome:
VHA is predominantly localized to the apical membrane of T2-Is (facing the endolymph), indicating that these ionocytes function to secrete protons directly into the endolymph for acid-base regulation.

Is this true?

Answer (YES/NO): NO